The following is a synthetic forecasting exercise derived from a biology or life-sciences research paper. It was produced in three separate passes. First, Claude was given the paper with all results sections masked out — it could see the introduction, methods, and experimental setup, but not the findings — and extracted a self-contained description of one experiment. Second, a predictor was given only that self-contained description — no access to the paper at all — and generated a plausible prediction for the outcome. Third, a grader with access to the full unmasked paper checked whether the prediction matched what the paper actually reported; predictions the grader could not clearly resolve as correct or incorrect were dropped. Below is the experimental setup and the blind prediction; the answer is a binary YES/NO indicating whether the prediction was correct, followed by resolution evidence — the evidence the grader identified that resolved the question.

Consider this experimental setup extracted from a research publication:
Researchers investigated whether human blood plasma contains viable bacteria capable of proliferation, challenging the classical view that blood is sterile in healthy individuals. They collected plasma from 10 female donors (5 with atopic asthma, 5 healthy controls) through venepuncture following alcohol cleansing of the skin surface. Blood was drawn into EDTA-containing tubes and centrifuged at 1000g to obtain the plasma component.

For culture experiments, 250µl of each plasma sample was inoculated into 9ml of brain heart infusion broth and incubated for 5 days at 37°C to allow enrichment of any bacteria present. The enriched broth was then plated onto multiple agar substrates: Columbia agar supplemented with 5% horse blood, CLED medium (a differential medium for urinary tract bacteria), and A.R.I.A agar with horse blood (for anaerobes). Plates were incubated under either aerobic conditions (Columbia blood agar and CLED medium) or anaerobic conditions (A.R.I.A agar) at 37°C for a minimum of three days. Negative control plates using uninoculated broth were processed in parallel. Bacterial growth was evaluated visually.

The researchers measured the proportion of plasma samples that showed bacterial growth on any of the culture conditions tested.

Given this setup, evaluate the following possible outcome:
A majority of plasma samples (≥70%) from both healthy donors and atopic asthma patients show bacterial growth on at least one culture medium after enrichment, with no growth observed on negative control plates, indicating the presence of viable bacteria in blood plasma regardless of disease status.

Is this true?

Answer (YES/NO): YES